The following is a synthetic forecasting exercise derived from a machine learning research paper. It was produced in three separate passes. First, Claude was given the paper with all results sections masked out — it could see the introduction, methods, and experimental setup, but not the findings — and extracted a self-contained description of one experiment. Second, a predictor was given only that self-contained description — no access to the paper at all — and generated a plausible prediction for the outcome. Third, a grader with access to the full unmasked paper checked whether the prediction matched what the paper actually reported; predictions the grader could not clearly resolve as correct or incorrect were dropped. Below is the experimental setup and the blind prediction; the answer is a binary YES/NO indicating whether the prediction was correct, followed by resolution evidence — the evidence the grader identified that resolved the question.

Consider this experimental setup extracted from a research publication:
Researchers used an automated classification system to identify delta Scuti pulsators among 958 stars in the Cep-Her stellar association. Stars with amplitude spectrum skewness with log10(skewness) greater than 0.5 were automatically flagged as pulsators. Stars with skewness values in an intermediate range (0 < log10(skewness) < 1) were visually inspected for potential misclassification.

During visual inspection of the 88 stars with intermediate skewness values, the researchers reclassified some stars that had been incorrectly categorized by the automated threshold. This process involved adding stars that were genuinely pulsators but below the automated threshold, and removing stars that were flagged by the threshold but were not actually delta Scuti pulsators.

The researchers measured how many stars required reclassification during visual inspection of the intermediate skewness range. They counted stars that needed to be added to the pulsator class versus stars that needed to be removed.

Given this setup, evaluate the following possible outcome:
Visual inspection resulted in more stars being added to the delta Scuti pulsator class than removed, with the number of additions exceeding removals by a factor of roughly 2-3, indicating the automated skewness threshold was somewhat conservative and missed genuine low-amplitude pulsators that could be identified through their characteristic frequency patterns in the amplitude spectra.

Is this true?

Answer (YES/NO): YES